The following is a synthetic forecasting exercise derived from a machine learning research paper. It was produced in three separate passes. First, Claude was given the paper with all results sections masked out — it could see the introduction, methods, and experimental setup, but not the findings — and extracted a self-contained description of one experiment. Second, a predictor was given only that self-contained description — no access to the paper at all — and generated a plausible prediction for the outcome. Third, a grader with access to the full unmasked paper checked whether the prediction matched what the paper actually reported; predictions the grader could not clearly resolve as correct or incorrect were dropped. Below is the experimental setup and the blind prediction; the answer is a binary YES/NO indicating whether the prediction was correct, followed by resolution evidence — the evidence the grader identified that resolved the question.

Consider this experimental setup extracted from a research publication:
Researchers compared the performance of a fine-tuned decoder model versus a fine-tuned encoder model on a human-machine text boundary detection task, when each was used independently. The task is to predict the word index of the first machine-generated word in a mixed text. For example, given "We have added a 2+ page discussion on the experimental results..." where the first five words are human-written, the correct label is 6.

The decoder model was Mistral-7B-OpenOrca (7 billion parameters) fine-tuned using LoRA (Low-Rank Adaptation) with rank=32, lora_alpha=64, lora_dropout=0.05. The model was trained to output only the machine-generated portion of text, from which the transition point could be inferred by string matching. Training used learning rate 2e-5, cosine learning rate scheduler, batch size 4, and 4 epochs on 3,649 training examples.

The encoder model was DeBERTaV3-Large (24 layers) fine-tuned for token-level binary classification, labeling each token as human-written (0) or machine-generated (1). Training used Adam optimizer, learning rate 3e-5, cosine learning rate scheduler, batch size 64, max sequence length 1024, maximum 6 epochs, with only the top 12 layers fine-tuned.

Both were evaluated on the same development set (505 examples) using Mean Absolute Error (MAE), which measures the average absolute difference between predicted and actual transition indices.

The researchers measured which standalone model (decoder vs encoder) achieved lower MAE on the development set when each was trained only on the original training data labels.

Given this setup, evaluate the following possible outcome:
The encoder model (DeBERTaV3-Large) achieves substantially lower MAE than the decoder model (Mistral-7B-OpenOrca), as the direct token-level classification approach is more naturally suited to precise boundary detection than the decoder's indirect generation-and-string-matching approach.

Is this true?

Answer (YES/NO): NO